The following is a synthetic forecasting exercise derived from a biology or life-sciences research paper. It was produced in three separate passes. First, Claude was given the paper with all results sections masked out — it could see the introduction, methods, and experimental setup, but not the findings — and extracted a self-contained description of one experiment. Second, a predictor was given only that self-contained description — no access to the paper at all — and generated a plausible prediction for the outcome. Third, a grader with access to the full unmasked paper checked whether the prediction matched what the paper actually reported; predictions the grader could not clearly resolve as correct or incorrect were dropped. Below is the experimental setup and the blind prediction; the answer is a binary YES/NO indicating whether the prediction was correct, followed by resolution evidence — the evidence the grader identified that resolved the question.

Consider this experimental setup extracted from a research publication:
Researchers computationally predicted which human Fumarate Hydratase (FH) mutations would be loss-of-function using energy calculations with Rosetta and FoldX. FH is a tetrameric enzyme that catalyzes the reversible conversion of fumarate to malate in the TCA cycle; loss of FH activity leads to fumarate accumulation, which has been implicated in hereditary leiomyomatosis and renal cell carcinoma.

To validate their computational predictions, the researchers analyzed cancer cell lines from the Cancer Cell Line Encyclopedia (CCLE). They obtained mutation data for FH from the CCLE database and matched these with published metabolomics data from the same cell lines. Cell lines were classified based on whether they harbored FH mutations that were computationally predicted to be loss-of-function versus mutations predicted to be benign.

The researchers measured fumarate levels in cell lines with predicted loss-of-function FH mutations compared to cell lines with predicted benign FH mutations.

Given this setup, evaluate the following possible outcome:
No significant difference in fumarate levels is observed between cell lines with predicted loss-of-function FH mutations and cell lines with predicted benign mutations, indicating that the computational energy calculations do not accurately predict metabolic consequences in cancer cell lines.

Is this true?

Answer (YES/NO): NO